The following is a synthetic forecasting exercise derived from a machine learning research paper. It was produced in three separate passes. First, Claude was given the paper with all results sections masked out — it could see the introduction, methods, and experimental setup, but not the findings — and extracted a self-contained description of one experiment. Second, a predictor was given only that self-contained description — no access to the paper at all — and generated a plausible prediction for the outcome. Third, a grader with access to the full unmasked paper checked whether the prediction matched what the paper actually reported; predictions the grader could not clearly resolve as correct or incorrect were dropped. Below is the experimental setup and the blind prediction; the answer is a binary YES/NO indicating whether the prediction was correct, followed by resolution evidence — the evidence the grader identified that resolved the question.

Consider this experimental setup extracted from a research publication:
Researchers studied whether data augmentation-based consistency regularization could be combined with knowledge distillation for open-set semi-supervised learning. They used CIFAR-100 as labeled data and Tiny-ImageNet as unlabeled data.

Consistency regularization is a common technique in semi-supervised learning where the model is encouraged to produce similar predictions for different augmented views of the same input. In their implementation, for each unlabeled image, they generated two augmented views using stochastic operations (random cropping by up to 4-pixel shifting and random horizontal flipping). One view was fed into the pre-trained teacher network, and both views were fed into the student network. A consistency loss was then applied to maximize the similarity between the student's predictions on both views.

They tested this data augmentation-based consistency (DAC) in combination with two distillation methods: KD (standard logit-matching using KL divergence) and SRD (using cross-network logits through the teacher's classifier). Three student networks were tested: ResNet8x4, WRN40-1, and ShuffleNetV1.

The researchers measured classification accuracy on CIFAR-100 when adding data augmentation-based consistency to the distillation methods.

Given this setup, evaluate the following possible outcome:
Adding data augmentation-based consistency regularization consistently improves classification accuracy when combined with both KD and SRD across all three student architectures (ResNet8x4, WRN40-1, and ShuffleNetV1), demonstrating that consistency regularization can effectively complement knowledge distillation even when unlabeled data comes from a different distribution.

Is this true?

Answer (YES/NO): NO